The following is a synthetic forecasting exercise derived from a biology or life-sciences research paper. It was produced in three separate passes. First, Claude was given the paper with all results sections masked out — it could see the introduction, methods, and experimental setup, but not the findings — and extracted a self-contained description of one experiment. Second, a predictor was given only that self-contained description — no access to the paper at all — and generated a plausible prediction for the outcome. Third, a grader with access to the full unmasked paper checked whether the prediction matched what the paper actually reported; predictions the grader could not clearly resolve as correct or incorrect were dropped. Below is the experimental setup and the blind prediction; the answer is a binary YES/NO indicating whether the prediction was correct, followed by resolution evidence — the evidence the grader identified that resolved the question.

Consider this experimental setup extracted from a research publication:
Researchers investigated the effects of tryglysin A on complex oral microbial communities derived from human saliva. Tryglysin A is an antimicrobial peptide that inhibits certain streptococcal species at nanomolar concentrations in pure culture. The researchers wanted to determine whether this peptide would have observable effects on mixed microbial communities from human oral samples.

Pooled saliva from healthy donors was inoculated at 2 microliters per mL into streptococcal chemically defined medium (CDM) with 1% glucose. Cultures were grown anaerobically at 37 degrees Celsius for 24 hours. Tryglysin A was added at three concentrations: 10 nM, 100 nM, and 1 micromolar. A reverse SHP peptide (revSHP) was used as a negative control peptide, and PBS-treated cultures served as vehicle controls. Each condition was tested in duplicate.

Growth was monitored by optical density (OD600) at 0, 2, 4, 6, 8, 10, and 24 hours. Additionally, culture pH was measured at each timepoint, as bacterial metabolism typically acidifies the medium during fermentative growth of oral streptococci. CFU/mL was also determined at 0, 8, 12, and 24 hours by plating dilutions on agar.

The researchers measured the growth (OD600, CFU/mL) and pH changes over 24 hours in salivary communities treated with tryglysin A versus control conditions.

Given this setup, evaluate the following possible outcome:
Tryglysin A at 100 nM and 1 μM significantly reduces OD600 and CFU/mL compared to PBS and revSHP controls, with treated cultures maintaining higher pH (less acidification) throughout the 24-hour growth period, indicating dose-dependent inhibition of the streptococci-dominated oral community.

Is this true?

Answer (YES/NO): NO